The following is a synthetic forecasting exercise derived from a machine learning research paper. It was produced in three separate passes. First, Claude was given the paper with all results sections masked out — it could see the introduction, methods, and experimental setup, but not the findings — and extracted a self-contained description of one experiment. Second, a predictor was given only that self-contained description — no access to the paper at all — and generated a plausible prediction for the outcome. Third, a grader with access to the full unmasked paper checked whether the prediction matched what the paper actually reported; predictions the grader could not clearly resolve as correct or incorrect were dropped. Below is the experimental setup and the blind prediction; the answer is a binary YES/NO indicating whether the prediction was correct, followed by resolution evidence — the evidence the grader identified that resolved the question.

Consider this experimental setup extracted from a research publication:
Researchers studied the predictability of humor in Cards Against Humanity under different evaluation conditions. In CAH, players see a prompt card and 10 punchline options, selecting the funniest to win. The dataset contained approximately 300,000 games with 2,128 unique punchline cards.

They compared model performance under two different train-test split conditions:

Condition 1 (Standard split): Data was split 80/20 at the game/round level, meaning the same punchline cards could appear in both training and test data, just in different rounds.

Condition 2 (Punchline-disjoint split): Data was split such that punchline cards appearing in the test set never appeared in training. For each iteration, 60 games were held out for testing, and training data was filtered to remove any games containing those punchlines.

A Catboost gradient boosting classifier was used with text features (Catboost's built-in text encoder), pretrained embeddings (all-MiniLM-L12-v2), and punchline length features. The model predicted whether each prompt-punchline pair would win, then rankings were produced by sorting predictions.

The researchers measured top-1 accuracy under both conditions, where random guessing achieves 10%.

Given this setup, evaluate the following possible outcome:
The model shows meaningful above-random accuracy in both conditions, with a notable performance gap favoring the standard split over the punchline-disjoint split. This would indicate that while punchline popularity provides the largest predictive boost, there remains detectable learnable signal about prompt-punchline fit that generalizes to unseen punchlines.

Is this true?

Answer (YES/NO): NO